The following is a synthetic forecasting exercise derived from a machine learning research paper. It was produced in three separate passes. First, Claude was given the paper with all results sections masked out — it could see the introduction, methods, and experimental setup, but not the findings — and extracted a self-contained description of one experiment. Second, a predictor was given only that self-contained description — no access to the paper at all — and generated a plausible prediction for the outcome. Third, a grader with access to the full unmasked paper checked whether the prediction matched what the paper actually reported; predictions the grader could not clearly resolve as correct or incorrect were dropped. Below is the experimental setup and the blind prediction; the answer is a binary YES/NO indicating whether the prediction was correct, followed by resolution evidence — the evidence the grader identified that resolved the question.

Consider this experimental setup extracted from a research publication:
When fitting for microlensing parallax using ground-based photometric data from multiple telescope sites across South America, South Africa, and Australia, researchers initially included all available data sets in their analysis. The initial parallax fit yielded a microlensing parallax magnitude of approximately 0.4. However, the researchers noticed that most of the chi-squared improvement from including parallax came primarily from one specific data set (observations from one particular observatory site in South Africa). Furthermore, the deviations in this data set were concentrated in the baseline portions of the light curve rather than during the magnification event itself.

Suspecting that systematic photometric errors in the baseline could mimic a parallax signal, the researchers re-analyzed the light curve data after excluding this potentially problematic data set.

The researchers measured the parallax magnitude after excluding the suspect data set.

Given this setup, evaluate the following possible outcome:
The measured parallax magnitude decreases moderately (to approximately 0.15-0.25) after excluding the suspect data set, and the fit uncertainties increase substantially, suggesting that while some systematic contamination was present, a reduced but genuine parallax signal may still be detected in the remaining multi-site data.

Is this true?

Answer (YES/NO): YES